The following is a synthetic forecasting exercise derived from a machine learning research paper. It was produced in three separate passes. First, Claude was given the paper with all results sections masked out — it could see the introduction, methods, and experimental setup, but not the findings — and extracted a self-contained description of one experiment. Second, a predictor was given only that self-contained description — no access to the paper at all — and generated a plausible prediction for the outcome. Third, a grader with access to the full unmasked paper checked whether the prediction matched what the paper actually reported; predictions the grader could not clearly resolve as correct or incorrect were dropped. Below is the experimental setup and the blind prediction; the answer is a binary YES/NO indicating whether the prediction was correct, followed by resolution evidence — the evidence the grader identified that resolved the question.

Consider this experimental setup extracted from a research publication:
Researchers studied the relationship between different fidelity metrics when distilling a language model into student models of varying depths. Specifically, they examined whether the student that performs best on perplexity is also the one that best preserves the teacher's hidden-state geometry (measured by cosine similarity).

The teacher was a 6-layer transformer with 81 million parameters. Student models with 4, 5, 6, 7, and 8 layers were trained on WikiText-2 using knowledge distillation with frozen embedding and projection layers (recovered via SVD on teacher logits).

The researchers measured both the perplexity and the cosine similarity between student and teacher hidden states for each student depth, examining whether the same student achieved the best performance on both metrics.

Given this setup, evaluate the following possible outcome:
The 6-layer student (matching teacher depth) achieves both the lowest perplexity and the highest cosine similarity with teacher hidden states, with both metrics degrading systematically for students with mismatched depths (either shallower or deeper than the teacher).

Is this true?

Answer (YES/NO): NO